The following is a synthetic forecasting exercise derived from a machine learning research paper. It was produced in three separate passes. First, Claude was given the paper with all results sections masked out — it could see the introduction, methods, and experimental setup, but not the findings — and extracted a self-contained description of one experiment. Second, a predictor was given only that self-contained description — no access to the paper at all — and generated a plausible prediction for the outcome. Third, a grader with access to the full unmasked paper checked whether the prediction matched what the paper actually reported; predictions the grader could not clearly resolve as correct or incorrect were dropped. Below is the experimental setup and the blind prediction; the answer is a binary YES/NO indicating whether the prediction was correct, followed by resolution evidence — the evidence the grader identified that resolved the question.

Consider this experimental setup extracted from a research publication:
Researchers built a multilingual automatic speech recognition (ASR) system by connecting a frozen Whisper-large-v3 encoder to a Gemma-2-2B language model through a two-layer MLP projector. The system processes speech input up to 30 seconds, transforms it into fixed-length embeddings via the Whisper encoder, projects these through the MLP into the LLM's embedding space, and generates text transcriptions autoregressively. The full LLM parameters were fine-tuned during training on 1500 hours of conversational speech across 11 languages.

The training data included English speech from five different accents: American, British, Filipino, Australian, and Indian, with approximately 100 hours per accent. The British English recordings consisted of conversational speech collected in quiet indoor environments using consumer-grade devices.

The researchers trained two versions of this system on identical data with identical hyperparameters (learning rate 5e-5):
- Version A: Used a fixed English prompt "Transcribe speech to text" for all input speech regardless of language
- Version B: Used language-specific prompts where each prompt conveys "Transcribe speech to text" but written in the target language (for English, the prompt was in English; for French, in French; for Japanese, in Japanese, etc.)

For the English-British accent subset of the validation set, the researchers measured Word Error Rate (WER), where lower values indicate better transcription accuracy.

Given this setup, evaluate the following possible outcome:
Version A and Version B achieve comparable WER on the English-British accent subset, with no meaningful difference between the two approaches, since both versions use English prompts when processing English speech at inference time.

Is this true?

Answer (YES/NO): NO